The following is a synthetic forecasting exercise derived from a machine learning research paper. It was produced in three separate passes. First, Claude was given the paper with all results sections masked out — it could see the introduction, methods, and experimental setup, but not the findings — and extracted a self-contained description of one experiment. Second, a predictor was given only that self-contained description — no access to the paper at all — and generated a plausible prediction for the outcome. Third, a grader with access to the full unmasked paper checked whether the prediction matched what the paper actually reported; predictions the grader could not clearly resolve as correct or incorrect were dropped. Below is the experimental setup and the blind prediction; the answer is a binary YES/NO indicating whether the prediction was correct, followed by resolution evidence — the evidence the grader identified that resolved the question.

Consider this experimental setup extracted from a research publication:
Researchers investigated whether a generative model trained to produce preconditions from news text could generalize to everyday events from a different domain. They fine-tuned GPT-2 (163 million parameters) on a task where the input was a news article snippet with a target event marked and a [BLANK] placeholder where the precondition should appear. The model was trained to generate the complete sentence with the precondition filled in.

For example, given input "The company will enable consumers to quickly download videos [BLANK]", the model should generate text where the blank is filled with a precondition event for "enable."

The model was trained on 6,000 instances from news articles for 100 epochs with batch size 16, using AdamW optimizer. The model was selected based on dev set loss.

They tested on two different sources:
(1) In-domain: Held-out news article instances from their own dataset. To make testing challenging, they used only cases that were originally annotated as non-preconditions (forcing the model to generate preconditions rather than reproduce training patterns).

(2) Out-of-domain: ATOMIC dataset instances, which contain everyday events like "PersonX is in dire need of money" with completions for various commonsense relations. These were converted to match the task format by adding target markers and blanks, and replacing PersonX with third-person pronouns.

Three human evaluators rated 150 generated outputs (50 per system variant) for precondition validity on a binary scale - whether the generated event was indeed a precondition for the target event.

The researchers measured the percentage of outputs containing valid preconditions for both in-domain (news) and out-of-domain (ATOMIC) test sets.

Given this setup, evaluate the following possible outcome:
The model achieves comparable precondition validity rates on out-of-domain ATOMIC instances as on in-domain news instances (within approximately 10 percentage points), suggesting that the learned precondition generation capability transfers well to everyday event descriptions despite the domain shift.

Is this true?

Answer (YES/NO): YES